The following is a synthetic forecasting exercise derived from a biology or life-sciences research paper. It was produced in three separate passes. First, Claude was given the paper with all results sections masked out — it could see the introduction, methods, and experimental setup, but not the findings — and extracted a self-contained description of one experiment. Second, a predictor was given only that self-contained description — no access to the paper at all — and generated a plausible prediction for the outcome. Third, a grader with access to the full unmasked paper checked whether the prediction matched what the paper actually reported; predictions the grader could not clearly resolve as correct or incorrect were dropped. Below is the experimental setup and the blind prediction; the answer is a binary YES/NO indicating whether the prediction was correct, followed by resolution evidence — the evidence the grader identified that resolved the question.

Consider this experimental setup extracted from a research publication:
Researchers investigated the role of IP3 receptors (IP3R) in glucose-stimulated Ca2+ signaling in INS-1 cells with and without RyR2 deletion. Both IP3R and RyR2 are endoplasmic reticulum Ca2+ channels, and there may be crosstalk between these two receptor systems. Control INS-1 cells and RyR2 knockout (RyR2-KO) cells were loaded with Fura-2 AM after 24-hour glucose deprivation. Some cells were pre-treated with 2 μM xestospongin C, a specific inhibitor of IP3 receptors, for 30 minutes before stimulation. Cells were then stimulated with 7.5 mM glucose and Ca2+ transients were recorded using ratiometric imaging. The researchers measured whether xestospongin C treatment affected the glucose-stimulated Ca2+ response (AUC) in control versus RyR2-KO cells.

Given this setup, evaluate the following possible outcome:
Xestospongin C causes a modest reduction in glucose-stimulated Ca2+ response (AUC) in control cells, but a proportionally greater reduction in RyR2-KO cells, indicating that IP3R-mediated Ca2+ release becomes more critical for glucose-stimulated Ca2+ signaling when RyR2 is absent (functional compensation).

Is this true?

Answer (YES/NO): NO